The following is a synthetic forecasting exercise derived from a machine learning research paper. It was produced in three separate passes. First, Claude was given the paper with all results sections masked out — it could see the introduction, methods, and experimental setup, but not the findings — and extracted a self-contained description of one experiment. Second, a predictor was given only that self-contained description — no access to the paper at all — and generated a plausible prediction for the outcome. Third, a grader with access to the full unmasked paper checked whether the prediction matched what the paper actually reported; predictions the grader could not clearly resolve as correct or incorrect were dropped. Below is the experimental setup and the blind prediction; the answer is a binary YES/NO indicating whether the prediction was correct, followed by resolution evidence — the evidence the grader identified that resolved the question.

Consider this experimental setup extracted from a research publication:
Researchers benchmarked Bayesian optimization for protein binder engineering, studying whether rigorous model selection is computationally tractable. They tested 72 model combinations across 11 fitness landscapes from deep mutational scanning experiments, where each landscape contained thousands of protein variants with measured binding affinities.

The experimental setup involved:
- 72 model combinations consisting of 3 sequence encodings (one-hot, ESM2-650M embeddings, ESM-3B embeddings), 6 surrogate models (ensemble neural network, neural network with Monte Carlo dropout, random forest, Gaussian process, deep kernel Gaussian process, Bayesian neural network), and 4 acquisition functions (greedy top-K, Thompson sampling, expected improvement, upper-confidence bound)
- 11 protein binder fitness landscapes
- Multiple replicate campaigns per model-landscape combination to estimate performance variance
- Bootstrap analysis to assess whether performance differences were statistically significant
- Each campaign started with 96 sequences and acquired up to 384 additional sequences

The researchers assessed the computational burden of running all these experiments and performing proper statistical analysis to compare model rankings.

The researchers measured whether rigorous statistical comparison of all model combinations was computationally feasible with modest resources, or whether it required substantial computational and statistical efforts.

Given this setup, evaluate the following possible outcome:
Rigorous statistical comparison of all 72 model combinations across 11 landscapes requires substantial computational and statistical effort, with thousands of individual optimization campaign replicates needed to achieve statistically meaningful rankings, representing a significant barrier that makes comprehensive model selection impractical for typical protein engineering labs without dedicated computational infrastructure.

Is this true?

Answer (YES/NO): NO